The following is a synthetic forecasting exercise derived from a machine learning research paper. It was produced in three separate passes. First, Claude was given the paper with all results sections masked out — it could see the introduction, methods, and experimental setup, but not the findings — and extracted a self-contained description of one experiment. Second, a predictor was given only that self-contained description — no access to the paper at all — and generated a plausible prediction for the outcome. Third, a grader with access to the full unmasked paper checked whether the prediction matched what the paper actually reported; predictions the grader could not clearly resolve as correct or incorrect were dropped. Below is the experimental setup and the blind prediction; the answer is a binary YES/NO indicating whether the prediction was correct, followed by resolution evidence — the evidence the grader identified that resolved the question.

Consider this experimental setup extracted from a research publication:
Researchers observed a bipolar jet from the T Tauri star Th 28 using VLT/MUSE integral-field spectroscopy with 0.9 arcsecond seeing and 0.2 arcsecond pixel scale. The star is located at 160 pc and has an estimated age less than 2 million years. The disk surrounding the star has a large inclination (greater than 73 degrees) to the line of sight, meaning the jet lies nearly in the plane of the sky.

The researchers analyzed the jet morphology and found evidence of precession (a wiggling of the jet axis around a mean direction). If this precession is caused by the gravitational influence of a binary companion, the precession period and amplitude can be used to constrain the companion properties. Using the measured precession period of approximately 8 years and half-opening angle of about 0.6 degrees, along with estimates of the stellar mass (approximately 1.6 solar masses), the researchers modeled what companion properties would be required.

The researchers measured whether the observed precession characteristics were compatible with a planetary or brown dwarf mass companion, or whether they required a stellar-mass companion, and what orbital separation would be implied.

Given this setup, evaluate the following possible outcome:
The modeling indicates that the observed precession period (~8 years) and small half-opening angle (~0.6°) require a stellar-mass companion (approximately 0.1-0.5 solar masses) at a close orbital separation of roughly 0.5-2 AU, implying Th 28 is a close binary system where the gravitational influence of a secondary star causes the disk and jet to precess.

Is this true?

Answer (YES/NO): NO